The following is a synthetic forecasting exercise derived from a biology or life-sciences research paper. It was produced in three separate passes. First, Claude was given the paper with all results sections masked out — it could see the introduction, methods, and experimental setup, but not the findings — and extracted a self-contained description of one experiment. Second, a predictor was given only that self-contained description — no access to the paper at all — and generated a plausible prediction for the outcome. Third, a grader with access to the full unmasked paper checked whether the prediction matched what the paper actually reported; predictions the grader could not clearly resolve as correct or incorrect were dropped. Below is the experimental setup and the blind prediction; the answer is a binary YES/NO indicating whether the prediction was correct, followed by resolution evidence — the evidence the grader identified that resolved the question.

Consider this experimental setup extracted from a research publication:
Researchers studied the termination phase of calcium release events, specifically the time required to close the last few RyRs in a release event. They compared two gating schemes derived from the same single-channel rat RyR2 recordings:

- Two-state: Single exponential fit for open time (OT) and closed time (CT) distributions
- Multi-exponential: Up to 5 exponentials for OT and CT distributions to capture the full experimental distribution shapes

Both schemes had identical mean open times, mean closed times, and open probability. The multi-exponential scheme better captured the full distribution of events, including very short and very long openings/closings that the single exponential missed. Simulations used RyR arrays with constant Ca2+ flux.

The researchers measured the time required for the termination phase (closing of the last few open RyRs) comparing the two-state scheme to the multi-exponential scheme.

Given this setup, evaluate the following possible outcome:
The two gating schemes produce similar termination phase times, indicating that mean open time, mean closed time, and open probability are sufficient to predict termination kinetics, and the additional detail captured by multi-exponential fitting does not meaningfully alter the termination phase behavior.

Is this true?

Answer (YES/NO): NO